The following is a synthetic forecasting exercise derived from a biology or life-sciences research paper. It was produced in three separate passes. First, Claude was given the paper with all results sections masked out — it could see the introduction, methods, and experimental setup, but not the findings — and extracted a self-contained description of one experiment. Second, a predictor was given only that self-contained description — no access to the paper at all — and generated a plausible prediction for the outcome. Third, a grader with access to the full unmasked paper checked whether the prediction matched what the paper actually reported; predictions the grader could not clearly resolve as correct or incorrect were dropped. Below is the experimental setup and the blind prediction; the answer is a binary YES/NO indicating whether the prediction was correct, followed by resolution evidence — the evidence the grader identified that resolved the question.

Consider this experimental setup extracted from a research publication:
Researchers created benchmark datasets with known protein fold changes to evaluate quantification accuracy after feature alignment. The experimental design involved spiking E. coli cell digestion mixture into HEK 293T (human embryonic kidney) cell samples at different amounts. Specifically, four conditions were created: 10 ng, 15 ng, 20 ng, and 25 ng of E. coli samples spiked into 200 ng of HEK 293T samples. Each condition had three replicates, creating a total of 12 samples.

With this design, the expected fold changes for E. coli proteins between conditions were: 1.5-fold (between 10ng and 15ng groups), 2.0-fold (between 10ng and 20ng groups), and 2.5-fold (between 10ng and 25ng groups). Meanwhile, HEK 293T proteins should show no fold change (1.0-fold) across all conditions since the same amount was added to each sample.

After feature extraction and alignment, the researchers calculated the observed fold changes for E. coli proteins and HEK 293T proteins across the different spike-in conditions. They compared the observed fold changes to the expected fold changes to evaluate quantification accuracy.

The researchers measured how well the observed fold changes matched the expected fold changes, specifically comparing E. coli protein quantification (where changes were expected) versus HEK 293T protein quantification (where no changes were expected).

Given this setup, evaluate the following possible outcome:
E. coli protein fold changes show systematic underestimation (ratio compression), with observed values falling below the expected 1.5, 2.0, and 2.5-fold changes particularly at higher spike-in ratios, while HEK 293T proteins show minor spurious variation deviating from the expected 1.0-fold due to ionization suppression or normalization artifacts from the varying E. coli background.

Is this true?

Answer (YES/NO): NO